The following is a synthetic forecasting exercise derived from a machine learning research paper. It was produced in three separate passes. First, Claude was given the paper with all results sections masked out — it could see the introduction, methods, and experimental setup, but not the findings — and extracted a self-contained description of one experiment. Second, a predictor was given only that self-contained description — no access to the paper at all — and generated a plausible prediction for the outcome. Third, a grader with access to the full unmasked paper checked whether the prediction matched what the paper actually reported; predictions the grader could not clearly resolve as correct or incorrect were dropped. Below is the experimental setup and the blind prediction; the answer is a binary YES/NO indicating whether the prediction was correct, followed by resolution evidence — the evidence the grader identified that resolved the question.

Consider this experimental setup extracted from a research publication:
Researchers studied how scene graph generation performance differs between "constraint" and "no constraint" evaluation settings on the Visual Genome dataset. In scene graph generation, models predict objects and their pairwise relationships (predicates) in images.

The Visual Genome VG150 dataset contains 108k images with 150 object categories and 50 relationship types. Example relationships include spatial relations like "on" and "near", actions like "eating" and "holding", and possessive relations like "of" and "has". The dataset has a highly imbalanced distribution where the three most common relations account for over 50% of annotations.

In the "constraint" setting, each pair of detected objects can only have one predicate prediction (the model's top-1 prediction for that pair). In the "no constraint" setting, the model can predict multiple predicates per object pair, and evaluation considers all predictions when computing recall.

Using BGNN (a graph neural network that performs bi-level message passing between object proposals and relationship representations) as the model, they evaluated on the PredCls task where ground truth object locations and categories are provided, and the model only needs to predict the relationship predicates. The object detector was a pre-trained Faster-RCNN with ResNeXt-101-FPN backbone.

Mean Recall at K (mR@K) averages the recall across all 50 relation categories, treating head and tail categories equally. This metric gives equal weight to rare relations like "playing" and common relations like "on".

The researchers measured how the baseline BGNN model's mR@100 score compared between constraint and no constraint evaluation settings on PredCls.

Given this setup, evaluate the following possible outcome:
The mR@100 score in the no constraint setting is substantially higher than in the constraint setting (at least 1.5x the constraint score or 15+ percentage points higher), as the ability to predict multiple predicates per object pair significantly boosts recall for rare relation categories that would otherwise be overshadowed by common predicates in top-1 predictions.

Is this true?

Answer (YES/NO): YES